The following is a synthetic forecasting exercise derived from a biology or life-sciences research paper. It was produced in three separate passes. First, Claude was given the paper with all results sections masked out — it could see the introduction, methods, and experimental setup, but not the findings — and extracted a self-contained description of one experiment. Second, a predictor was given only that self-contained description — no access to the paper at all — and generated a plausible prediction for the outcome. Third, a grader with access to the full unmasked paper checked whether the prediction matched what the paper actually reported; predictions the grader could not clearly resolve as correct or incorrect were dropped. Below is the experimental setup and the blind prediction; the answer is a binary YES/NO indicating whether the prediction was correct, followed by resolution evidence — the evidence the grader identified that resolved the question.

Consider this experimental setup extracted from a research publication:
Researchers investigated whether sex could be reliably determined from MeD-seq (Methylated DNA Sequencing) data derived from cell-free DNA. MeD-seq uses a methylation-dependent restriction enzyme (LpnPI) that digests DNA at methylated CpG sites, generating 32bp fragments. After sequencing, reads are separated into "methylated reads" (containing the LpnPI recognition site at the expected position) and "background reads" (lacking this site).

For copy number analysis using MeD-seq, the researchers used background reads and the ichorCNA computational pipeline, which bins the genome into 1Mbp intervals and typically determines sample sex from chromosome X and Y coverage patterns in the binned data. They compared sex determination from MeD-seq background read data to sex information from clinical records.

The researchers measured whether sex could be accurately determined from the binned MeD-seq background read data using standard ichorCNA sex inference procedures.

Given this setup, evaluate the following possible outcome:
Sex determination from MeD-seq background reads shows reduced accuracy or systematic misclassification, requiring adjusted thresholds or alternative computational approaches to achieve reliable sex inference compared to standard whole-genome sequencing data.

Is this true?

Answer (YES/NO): YES